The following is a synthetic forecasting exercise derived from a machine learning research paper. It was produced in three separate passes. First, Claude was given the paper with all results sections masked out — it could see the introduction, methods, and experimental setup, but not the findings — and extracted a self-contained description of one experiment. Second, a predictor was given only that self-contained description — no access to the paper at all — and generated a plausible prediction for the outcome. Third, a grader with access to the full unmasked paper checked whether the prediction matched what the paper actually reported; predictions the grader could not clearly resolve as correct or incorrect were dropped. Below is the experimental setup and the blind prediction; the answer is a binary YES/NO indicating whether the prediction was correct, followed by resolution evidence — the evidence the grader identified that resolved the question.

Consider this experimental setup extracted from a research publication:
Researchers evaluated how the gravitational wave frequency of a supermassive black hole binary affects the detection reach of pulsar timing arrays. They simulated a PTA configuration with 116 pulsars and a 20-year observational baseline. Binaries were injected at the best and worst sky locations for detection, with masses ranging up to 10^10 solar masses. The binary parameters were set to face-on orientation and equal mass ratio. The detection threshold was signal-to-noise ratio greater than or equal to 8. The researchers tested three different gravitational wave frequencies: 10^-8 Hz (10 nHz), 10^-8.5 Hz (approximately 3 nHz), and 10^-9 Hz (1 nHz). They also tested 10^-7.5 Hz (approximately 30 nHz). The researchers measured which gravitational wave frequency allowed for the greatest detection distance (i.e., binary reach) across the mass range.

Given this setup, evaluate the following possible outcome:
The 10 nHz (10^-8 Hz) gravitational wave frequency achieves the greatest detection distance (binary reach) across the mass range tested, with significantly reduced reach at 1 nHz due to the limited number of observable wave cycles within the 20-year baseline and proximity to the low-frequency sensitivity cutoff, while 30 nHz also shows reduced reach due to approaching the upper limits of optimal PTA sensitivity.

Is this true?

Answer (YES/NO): NO